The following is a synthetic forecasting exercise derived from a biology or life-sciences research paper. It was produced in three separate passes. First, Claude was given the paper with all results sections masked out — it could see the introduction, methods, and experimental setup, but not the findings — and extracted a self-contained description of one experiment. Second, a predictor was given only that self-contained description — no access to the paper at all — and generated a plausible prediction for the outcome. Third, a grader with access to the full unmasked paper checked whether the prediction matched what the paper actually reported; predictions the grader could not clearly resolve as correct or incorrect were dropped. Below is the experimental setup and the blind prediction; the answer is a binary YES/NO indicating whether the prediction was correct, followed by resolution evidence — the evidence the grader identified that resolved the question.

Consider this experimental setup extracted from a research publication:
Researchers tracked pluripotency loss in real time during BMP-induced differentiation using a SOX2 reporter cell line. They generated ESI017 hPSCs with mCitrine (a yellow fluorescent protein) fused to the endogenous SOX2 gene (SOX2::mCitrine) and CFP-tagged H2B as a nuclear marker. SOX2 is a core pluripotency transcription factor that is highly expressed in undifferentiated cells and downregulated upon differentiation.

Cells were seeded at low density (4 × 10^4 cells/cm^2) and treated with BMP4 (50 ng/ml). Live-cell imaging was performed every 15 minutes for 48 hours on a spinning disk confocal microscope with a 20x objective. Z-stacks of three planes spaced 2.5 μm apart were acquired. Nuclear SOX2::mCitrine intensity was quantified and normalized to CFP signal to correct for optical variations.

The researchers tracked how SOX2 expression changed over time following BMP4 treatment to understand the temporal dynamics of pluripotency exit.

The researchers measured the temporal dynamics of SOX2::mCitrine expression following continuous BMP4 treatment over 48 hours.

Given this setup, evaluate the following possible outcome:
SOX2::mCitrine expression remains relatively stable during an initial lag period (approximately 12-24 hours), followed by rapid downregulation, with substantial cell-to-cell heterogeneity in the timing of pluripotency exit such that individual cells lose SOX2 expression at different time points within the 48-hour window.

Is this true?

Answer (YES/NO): NO